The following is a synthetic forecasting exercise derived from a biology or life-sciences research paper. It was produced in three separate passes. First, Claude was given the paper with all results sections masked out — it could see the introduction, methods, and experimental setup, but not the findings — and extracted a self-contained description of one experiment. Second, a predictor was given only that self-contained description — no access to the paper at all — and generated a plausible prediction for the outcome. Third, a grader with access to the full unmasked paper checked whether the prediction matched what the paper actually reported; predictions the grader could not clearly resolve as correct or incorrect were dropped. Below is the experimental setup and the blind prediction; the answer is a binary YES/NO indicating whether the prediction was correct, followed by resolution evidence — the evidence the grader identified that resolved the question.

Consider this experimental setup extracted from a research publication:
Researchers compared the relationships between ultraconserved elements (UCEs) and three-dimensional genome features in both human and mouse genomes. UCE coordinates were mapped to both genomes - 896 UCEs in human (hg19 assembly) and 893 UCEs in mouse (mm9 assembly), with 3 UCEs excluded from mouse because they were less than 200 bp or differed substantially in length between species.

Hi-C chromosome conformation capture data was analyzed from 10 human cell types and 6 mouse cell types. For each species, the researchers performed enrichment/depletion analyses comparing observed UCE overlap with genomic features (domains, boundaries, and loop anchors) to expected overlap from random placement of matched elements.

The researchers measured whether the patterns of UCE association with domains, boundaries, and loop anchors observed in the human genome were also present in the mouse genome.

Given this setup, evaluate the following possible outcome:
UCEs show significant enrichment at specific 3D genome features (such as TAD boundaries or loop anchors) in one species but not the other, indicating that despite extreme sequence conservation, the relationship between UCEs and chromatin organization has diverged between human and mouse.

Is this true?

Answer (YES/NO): NO